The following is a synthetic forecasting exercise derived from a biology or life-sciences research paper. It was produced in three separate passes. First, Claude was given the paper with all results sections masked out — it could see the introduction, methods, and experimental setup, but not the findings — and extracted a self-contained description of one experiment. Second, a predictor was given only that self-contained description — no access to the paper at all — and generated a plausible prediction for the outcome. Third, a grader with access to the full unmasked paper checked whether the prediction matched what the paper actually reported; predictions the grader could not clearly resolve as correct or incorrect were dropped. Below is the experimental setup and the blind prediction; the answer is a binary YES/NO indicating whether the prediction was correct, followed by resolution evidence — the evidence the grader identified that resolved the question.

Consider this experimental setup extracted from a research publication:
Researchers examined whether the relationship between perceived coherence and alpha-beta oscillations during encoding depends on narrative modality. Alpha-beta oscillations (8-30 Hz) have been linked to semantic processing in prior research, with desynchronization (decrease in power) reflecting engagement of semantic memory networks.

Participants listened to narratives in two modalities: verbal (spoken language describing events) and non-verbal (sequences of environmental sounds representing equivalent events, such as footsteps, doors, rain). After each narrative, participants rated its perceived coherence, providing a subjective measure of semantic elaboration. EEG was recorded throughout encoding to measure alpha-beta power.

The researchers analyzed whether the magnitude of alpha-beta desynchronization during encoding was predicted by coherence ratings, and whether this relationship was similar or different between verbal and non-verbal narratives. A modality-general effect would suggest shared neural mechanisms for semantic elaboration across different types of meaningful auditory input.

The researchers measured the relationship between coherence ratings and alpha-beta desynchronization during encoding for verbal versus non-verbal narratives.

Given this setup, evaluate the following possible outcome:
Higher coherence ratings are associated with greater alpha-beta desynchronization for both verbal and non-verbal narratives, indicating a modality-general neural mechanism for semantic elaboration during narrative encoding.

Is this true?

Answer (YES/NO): NO